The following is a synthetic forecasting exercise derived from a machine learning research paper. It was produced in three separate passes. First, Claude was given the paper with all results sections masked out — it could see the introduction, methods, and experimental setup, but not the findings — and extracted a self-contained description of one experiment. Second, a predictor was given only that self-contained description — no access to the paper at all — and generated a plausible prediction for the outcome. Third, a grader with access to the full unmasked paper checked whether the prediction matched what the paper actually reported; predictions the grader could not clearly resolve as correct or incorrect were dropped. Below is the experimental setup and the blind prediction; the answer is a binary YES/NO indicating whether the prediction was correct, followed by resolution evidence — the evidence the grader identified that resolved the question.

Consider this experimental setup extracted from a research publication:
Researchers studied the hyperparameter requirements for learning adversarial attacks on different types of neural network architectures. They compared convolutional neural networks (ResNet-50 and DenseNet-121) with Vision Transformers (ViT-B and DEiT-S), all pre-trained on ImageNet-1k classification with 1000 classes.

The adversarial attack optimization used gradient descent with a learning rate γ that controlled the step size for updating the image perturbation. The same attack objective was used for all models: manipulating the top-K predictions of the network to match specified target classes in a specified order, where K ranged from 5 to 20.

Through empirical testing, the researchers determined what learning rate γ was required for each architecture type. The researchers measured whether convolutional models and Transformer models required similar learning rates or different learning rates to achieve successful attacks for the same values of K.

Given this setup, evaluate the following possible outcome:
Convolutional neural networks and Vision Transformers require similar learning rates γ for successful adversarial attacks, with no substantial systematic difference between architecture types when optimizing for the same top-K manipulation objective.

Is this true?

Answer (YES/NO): NO